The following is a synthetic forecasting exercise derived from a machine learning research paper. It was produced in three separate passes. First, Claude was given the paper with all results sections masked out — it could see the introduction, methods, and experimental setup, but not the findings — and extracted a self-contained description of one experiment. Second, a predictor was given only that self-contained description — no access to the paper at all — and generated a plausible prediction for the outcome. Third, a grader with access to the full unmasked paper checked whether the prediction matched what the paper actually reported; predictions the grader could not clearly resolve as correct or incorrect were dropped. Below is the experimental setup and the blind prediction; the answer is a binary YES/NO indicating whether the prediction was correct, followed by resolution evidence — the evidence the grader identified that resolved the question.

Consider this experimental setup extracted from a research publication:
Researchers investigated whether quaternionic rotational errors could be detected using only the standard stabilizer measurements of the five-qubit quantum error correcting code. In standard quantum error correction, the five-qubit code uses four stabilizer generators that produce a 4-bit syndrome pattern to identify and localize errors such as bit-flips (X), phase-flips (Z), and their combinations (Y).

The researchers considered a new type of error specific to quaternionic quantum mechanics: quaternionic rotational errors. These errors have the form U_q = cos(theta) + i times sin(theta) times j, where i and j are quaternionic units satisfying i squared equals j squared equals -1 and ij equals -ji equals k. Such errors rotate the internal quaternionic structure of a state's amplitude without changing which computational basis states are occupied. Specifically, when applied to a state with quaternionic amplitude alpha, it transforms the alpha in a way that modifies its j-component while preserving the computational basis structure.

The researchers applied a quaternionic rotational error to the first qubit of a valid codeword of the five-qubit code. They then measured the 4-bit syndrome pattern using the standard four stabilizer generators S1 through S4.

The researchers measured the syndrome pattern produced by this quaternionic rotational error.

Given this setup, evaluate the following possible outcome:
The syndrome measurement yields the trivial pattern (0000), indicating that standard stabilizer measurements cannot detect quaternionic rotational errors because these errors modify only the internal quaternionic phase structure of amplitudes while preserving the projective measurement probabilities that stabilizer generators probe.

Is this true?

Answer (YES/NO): YES